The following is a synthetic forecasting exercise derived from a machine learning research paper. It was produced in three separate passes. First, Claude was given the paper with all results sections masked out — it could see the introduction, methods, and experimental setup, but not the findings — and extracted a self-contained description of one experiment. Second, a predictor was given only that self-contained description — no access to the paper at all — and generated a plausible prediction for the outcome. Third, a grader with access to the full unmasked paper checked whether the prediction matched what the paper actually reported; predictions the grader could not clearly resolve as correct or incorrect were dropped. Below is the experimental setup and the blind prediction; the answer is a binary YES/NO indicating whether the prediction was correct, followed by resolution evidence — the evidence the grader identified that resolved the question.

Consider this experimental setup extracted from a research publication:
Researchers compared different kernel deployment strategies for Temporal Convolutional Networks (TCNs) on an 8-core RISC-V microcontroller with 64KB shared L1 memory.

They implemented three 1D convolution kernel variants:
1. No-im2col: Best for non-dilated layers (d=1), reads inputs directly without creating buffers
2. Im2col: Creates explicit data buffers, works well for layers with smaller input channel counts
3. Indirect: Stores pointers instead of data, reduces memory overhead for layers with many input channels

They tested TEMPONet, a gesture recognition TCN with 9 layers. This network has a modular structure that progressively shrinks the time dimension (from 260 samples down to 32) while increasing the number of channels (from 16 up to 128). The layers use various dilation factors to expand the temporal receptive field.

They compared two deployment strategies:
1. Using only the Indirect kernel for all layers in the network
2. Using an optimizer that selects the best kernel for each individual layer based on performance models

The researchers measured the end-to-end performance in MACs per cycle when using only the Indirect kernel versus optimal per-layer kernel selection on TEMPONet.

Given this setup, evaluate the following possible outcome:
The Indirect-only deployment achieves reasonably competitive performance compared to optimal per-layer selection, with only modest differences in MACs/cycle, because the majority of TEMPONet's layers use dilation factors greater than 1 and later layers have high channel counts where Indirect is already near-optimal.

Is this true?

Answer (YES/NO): YES